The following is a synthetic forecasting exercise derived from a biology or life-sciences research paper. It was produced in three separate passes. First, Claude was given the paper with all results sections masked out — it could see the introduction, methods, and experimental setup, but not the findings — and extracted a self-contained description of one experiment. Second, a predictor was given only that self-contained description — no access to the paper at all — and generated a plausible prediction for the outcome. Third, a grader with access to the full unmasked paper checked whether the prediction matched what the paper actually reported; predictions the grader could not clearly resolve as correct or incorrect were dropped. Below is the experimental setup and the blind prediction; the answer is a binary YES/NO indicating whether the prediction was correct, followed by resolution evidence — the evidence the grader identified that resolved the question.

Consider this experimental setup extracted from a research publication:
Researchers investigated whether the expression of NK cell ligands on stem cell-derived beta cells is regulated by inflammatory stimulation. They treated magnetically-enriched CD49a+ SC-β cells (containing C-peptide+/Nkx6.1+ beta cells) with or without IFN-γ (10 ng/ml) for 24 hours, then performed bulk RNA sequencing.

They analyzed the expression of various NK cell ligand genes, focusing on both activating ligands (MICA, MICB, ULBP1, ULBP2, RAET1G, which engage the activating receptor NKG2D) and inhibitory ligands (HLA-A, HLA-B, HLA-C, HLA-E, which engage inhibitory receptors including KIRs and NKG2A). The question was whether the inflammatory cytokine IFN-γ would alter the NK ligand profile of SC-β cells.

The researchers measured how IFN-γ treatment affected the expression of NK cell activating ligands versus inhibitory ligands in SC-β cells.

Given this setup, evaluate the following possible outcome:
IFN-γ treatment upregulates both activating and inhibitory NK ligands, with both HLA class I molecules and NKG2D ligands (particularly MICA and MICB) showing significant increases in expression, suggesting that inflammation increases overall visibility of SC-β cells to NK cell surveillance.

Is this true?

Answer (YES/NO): NO